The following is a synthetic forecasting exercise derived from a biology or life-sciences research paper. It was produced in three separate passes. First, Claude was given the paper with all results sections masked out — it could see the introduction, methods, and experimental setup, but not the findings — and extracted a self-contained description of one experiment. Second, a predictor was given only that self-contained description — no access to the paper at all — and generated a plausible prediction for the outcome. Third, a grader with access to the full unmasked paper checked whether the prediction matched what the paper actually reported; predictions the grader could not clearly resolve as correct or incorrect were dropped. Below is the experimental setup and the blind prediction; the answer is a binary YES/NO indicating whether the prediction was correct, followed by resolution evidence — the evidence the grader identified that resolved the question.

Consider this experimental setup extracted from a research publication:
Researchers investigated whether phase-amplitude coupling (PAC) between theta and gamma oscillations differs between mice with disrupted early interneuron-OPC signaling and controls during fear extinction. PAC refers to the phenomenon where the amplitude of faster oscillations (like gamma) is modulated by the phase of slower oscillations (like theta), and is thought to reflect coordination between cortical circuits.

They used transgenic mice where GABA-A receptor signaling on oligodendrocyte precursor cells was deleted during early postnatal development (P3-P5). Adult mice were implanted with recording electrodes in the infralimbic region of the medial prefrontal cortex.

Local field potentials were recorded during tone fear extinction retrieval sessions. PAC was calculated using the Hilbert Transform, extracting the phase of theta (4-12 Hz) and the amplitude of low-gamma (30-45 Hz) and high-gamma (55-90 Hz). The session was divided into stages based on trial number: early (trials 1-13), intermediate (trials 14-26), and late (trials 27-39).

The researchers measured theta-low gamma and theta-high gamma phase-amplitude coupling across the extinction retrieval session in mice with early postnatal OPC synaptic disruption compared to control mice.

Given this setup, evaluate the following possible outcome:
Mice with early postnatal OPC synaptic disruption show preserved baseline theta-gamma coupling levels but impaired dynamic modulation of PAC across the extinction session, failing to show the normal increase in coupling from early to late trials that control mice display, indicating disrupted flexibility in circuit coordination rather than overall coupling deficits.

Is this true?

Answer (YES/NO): NO